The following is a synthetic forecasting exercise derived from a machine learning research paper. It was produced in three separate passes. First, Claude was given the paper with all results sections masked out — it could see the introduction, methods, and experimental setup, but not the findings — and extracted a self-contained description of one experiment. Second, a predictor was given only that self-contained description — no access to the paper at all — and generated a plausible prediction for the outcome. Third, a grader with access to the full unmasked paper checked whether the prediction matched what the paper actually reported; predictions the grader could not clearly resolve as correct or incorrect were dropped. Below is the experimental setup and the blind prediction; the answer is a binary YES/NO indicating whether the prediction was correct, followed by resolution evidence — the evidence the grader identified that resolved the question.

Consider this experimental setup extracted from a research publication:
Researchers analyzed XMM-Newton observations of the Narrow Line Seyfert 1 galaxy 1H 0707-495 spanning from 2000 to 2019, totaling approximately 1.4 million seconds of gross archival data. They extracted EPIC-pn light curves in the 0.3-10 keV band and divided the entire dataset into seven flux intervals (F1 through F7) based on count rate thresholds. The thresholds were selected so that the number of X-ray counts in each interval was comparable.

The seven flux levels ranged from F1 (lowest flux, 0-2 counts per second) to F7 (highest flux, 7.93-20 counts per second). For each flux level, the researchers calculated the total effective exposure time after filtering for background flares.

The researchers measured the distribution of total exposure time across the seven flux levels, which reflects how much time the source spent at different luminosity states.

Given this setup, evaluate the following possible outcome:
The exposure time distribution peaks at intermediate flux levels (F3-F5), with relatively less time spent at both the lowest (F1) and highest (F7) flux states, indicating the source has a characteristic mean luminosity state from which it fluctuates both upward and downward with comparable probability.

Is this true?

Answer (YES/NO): NO